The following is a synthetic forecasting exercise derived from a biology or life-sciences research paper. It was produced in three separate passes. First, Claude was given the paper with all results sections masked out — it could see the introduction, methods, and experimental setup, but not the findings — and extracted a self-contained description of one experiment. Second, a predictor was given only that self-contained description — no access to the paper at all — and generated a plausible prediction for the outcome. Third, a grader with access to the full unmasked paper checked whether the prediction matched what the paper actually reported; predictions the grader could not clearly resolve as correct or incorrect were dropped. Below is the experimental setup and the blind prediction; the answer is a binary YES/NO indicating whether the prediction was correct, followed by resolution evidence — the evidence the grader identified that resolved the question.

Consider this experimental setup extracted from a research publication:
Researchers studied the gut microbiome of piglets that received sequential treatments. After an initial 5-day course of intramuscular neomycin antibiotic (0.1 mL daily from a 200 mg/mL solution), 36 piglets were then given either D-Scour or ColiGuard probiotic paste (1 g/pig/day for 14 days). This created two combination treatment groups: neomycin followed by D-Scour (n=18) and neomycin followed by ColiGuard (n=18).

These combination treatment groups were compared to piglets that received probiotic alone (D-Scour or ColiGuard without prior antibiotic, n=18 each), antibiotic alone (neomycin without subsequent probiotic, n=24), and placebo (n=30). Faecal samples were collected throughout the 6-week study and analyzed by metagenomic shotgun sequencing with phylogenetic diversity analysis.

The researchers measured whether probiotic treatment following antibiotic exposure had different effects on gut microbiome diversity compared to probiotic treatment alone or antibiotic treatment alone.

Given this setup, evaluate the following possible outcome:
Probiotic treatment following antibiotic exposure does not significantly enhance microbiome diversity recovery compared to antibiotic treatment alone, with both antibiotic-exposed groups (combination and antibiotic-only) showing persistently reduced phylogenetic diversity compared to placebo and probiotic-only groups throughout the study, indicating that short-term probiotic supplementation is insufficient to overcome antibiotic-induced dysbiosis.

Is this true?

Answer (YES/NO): NO